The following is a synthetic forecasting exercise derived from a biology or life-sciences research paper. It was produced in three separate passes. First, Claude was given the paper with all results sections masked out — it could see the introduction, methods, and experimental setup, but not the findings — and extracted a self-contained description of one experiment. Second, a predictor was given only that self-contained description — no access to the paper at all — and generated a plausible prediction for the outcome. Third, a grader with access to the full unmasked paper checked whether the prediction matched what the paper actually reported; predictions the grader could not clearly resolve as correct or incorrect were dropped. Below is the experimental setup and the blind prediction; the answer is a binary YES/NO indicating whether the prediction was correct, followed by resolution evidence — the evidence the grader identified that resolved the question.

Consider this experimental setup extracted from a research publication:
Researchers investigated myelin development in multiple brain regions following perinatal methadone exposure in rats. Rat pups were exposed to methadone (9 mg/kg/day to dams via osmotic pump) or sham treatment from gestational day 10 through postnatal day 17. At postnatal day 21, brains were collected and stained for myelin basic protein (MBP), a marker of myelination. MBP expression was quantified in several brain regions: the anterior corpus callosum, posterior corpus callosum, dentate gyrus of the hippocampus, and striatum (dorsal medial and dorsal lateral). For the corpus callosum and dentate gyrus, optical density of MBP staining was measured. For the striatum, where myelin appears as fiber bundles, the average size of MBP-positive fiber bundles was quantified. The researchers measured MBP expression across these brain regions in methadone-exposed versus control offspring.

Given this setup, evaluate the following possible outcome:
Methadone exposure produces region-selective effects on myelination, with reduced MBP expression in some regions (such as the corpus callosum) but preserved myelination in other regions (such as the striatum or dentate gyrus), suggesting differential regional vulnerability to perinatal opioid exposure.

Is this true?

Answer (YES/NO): NO